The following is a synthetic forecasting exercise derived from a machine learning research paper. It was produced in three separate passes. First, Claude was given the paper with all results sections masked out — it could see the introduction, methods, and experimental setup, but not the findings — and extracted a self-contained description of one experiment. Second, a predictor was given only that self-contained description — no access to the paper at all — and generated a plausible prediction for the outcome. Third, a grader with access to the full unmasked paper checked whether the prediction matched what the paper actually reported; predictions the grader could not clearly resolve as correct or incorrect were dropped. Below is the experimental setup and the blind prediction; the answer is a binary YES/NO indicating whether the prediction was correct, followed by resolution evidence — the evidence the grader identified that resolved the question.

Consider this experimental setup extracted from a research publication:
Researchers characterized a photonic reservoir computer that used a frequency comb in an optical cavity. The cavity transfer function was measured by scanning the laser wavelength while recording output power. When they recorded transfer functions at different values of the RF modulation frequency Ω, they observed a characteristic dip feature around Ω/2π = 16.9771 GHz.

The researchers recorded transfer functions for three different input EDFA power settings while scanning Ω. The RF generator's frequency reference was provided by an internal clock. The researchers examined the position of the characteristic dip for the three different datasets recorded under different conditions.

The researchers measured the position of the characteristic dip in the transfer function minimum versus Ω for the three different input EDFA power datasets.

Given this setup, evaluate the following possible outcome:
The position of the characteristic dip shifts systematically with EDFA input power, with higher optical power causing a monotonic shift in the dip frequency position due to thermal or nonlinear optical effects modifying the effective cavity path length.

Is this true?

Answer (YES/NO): NO